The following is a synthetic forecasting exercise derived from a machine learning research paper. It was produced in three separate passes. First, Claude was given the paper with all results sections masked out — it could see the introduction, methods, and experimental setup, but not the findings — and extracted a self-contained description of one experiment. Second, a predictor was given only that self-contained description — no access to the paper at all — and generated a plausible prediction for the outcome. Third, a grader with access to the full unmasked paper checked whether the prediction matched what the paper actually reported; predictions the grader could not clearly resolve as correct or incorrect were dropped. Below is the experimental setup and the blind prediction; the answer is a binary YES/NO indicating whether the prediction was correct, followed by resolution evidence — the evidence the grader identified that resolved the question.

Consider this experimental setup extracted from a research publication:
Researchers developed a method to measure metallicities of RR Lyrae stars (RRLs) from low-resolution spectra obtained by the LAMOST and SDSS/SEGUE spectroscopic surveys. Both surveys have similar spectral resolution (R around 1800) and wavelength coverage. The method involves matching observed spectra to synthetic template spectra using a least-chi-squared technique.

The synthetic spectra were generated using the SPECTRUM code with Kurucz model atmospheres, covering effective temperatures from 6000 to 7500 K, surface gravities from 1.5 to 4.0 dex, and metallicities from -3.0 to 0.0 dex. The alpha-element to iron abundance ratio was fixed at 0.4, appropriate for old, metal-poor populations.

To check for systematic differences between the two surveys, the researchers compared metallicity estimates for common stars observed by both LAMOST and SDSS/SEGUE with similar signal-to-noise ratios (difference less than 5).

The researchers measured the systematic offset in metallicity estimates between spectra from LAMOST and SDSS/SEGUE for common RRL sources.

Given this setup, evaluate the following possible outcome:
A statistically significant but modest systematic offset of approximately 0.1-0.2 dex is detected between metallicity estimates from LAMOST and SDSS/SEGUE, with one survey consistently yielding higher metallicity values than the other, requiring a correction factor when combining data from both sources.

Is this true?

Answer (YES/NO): NO